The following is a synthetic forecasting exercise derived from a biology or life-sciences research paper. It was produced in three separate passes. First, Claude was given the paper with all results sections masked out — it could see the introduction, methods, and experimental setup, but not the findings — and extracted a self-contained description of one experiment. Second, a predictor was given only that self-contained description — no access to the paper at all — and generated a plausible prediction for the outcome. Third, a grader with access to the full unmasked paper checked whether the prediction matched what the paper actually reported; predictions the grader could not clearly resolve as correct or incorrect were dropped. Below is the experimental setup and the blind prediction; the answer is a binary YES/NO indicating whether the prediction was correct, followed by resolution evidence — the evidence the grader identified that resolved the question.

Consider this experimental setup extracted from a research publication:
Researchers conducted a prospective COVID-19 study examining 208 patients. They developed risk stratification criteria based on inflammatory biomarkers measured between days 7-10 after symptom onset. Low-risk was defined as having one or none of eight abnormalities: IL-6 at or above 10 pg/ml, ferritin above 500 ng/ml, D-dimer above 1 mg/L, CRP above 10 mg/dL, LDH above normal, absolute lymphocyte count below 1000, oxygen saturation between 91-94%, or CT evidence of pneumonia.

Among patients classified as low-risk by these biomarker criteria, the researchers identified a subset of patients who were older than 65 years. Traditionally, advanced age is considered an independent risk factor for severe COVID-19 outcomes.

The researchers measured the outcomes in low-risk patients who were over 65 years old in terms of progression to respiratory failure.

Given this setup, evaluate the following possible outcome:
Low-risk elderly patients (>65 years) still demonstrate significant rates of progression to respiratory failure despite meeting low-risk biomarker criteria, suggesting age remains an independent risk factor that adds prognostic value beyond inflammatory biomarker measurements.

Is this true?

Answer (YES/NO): NO